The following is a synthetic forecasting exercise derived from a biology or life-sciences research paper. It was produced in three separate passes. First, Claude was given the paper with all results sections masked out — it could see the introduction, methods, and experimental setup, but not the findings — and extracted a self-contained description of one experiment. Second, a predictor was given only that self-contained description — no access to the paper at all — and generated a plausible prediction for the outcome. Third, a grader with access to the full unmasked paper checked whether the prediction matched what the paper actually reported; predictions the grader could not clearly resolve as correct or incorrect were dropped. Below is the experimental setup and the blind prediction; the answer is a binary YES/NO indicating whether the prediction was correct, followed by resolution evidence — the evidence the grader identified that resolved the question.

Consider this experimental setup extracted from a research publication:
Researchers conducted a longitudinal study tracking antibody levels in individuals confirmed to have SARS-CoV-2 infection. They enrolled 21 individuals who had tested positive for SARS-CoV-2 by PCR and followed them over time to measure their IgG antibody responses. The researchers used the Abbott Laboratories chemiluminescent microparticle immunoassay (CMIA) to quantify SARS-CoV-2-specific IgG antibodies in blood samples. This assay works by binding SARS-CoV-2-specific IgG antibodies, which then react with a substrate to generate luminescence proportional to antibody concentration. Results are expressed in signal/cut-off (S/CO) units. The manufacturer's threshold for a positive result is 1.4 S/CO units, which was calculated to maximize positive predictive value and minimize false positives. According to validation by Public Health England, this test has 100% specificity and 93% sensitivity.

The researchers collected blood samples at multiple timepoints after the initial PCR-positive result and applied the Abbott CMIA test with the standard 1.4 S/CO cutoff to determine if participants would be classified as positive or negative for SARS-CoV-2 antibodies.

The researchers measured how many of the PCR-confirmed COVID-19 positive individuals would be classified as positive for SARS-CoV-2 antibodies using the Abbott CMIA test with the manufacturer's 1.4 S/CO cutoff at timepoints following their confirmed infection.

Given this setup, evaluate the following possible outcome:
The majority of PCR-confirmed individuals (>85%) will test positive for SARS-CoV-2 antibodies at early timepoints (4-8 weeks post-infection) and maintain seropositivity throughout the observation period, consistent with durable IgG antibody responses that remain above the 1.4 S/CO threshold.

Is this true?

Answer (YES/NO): NO